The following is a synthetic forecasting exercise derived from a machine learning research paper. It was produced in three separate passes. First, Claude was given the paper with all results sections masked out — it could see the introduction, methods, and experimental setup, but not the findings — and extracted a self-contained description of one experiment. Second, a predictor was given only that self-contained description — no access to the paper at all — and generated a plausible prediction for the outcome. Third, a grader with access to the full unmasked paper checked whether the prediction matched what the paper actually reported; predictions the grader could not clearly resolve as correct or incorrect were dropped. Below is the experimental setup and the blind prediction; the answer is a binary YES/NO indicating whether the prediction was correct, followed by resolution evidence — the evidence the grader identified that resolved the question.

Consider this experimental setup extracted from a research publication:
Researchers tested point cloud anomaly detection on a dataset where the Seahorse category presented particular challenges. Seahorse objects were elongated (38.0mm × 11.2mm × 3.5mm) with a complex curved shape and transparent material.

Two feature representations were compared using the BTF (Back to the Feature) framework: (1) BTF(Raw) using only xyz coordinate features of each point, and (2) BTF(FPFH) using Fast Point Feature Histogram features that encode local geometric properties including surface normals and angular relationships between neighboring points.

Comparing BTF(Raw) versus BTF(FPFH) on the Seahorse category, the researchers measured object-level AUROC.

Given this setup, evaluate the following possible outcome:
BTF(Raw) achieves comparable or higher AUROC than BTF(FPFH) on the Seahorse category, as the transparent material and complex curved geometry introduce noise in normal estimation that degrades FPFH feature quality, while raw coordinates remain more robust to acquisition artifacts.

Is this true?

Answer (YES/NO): NO